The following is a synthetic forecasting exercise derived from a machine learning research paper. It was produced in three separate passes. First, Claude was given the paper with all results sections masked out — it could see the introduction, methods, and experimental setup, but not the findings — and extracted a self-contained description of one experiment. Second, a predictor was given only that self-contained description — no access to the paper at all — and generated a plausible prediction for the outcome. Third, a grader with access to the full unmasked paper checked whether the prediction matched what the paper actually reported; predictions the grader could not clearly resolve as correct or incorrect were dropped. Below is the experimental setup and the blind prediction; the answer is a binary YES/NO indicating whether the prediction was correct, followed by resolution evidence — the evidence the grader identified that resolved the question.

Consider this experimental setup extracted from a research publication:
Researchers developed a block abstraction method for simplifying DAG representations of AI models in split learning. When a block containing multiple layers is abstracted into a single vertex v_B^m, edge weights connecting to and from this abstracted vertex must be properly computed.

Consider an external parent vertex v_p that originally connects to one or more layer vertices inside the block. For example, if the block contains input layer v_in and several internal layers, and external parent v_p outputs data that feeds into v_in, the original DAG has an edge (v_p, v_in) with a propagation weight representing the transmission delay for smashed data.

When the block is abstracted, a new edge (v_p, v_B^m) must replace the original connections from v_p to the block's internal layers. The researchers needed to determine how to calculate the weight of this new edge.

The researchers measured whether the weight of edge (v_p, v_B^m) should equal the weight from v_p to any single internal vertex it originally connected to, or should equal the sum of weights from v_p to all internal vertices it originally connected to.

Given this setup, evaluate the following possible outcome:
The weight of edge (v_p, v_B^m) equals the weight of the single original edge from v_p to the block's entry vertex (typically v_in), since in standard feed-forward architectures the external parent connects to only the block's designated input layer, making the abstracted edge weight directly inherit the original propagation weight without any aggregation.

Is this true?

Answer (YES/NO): NO